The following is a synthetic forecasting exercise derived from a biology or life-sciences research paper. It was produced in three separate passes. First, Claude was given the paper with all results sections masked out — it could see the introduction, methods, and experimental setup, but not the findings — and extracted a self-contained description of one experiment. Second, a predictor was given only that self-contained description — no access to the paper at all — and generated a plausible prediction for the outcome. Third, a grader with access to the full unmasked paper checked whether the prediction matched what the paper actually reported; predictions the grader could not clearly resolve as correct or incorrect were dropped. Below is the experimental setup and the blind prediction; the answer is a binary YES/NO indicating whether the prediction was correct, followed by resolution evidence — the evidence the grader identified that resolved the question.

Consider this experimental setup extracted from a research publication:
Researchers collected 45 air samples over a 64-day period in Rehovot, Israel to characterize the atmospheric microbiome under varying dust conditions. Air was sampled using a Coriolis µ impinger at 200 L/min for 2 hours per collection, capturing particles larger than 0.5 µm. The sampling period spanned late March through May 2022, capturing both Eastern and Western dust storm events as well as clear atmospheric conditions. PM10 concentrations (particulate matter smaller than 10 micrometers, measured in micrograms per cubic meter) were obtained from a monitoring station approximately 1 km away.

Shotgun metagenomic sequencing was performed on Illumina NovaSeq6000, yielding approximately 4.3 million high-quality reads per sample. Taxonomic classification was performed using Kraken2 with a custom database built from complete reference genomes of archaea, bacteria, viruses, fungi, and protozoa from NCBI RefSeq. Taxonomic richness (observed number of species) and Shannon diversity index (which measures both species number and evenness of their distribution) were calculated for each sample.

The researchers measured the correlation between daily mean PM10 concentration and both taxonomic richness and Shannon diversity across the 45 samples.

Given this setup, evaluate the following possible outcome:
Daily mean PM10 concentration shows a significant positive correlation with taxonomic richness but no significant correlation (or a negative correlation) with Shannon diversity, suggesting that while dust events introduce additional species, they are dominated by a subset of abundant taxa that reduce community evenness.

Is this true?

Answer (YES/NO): NO